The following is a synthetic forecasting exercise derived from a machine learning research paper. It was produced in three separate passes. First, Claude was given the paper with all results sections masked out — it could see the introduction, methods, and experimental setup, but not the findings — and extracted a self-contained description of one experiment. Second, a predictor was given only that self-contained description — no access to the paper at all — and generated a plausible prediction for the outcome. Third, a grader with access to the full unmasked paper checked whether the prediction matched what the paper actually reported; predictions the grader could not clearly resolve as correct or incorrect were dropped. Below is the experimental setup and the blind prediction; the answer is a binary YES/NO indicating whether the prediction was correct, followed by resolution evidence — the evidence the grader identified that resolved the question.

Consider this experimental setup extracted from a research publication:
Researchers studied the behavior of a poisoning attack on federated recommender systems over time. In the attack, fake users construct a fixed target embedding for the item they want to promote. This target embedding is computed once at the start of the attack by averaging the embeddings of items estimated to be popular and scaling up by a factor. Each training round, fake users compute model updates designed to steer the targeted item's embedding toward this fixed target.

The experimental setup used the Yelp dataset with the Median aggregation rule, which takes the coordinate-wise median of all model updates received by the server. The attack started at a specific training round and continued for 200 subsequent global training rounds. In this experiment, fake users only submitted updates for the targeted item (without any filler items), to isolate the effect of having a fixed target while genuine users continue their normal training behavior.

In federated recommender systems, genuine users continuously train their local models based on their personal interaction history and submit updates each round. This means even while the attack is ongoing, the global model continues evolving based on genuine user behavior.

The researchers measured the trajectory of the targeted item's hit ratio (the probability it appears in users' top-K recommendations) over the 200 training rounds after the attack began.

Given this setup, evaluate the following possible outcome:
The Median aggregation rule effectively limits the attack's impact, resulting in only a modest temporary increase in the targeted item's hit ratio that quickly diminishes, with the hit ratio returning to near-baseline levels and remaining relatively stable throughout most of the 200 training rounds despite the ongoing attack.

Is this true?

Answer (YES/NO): NO